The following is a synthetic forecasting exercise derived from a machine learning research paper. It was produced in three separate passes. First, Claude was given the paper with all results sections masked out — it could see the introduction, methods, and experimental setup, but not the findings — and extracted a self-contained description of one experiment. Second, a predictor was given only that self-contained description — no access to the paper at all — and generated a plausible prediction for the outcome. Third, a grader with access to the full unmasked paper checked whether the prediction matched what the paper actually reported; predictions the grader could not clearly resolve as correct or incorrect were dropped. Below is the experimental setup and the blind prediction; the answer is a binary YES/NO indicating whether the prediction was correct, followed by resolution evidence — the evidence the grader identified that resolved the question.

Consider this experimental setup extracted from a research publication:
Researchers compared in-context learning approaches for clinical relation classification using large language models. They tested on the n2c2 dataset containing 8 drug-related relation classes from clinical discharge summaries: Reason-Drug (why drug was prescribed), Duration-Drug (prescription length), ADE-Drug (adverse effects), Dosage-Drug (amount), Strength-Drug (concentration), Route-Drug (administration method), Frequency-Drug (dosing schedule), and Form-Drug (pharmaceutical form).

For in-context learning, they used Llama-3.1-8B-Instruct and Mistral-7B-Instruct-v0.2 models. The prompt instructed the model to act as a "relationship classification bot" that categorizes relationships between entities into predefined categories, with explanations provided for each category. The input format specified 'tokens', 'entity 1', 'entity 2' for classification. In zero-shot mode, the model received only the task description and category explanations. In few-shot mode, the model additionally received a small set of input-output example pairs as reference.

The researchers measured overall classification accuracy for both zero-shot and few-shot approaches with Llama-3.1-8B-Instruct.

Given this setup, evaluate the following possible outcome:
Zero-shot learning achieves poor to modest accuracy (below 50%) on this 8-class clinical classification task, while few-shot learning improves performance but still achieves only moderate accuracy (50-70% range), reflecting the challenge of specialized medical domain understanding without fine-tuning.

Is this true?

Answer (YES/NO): NO